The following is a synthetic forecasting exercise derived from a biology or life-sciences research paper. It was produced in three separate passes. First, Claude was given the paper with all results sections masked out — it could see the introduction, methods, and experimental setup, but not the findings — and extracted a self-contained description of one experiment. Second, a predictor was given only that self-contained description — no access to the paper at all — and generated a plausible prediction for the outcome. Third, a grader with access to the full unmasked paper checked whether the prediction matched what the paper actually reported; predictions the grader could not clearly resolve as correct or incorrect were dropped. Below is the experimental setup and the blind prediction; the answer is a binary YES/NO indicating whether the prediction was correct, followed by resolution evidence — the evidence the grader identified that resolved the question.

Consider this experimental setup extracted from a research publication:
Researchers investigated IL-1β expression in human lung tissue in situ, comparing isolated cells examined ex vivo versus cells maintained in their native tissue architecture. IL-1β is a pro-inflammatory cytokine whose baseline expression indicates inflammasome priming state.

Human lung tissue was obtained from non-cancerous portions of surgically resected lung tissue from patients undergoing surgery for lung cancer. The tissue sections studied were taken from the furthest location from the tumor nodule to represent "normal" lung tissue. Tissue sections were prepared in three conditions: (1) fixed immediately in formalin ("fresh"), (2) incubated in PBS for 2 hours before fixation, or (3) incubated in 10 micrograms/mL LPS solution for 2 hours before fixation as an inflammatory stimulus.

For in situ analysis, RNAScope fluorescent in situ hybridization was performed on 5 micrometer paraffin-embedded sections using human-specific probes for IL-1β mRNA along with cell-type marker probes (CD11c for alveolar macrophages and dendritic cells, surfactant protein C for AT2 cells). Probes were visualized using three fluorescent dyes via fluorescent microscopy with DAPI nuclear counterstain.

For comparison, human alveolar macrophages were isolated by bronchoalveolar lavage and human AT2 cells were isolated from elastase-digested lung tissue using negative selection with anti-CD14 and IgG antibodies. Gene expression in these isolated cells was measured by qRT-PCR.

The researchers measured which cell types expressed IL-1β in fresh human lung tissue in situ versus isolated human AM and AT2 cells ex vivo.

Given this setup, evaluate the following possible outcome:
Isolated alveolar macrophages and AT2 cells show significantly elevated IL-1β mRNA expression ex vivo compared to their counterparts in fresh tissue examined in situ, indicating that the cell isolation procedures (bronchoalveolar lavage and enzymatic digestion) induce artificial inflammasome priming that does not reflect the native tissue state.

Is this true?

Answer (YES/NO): NO